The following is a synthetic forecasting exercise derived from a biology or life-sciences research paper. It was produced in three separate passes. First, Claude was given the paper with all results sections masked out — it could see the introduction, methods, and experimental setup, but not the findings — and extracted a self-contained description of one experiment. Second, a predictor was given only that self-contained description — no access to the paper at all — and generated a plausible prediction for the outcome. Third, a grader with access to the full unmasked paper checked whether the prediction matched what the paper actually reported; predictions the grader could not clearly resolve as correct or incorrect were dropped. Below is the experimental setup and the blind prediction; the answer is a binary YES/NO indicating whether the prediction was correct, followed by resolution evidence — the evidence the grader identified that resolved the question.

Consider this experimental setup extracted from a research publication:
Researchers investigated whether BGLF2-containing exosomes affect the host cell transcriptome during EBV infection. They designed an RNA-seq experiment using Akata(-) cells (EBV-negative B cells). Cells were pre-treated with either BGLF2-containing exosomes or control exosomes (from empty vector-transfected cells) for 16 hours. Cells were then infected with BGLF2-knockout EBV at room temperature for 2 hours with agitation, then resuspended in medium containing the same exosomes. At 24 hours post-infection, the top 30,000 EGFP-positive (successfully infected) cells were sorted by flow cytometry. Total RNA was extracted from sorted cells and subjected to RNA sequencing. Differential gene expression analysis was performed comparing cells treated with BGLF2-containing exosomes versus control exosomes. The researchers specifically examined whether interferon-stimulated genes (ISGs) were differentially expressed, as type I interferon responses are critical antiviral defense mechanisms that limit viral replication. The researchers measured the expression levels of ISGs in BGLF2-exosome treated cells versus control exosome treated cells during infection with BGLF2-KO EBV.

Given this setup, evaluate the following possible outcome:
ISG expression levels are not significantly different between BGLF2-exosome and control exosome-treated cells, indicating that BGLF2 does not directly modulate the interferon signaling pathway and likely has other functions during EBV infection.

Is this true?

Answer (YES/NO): NO